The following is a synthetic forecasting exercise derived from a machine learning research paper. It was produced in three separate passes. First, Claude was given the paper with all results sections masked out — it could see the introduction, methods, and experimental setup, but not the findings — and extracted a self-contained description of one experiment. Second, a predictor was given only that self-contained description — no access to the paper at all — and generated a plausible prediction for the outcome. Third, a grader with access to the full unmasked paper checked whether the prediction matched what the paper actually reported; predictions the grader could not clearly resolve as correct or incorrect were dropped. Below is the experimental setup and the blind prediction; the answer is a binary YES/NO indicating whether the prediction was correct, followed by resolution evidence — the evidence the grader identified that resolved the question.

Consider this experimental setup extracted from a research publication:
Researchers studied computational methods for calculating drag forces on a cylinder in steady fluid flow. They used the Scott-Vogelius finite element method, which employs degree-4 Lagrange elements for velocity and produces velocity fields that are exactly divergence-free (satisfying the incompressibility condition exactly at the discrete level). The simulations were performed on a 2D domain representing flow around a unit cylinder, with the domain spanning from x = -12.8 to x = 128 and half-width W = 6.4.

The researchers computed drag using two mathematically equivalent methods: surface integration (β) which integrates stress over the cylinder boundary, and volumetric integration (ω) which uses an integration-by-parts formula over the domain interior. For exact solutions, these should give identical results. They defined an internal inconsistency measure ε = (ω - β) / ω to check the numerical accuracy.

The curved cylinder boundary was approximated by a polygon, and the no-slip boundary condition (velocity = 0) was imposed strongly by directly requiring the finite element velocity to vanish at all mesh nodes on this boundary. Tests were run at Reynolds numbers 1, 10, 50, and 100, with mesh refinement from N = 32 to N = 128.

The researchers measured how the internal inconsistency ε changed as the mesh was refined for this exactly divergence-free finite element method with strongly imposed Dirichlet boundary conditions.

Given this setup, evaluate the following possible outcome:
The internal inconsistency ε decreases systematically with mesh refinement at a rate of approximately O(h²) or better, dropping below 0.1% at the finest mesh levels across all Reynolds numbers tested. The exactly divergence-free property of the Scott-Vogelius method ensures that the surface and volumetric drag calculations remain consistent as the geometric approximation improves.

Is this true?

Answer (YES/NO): NO